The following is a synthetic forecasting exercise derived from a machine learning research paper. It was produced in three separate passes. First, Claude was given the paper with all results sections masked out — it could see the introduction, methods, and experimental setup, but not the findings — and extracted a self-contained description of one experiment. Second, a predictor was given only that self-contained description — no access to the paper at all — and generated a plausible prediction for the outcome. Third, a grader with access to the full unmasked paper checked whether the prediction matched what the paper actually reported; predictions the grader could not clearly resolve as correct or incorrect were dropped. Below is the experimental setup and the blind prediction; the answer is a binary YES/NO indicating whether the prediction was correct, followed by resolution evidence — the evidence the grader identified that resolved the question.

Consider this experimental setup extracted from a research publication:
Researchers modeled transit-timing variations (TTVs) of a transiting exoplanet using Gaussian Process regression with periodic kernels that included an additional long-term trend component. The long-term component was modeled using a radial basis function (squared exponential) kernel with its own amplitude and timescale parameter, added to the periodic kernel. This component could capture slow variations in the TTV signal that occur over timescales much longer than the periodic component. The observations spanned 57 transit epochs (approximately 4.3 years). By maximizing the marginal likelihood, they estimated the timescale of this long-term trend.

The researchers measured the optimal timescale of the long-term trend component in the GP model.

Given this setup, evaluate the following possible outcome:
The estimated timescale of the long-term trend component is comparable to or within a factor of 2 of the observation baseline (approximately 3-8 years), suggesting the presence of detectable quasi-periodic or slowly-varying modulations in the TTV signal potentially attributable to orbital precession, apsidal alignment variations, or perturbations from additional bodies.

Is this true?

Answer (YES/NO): NO